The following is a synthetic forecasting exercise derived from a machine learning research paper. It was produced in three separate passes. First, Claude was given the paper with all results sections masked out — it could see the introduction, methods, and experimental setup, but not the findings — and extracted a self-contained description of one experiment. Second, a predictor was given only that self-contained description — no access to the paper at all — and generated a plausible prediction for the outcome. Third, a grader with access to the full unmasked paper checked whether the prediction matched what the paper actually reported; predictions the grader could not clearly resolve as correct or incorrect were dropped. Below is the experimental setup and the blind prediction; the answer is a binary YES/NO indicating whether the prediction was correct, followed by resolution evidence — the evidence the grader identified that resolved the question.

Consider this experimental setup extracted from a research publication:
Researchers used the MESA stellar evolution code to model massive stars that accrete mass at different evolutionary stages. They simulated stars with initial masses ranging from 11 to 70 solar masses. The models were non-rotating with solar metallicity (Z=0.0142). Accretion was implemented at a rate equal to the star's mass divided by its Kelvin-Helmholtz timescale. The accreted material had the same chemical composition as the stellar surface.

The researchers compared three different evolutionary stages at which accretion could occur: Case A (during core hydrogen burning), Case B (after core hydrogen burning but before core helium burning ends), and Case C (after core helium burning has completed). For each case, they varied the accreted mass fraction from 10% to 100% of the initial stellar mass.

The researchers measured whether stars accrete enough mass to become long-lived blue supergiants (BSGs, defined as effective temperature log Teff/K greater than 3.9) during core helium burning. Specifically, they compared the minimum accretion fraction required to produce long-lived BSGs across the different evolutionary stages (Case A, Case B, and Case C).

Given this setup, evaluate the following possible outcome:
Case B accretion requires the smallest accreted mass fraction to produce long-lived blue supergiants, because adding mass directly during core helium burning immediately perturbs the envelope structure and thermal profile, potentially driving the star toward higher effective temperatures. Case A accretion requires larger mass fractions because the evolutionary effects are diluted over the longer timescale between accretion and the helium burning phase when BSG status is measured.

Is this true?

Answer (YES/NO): NO